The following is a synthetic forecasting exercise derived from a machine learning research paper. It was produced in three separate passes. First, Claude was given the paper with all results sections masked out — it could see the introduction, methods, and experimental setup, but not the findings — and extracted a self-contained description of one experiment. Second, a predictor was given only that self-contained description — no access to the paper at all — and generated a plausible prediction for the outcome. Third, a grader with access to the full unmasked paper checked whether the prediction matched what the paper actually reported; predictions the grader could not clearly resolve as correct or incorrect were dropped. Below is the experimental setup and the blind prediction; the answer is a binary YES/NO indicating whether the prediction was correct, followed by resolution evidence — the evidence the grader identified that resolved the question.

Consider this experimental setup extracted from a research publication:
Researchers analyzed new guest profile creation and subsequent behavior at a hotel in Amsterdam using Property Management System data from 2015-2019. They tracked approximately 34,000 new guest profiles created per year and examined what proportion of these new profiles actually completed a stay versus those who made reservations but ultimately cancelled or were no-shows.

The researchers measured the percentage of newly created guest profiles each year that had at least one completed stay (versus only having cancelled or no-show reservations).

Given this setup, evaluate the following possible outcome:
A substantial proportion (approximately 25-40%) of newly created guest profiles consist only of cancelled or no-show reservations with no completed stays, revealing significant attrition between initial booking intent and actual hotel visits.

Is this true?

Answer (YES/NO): NO